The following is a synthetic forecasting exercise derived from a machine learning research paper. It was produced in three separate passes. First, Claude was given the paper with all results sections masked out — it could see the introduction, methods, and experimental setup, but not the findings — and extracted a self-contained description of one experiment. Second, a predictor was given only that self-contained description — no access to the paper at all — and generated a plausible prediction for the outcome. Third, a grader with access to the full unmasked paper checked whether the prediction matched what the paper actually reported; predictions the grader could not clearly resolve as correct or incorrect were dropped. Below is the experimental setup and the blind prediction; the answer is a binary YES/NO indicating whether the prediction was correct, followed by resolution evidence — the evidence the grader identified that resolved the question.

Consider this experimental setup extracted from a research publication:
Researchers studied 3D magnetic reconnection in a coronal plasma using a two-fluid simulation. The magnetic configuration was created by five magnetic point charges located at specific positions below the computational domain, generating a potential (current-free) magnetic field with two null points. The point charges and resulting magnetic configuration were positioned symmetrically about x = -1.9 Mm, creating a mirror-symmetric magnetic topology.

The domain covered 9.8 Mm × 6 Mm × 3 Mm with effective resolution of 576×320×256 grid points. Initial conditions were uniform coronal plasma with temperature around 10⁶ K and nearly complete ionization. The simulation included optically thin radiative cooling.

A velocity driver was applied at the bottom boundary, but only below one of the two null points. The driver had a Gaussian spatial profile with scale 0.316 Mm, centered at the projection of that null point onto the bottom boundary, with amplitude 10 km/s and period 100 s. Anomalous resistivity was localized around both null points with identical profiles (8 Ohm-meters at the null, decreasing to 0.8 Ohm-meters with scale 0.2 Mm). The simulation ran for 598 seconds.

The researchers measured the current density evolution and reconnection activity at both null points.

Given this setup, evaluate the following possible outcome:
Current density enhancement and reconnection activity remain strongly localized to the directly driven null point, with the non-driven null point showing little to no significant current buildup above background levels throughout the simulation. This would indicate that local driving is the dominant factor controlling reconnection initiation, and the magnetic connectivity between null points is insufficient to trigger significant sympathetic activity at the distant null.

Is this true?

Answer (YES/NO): YES